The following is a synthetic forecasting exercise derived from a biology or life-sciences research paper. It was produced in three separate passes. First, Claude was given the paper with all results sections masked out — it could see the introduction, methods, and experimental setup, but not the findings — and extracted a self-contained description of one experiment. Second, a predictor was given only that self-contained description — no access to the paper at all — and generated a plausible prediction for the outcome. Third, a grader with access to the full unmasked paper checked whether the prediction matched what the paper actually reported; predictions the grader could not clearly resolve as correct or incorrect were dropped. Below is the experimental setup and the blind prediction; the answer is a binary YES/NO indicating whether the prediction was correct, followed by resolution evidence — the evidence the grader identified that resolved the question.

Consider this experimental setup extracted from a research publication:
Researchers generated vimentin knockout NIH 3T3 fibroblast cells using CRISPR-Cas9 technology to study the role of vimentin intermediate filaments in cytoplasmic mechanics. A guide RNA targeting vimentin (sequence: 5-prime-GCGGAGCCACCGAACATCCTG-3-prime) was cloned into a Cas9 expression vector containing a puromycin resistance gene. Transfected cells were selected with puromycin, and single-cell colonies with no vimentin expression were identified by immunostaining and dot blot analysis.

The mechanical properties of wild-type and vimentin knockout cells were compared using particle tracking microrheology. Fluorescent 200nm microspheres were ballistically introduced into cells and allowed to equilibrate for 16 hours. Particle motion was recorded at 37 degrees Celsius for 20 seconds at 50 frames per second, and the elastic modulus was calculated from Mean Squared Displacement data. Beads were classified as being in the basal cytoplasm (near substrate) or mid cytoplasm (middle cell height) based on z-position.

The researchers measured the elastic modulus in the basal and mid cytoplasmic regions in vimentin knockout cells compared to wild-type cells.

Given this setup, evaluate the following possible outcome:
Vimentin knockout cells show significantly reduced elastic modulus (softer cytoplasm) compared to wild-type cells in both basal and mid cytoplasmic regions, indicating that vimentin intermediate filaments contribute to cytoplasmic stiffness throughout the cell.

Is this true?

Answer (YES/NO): YES